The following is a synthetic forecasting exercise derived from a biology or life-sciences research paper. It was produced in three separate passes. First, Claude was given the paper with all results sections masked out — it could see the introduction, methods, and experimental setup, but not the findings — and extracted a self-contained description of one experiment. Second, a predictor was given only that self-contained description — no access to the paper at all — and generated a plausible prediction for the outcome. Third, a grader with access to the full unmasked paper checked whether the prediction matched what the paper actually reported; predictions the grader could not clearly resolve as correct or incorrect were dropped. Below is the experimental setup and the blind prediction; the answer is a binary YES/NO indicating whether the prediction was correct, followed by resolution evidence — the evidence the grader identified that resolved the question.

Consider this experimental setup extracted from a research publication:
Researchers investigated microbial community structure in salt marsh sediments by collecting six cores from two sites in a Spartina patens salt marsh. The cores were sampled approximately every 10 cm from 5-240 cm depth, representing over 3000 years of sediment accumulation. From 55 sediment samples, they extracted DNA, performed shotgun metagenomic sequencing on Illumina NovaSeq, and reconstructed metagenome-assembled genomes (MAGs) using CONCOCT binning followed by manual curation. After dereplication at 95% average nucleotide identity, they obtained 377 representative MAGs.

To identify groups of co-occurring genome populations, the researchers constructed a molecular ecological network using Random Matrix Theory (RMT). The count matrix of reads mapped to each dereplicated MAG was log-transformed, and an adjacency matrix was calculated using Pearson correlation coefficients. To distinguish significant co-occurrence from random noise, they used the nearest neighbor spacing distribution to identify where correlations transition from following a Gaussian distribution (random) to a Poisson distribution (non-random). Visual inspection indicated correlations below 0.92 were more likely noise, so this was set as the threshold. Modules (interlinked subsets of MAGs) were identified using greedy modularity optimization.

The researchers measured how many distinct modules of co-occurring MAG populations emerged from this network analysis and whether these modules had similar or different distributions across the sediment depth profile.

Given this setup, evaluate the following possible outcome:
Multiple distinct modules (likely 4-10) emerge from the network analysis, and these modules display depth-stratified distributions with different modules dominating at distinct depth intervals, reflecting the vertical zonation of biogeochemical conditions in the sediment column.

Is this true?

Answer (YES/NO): YES